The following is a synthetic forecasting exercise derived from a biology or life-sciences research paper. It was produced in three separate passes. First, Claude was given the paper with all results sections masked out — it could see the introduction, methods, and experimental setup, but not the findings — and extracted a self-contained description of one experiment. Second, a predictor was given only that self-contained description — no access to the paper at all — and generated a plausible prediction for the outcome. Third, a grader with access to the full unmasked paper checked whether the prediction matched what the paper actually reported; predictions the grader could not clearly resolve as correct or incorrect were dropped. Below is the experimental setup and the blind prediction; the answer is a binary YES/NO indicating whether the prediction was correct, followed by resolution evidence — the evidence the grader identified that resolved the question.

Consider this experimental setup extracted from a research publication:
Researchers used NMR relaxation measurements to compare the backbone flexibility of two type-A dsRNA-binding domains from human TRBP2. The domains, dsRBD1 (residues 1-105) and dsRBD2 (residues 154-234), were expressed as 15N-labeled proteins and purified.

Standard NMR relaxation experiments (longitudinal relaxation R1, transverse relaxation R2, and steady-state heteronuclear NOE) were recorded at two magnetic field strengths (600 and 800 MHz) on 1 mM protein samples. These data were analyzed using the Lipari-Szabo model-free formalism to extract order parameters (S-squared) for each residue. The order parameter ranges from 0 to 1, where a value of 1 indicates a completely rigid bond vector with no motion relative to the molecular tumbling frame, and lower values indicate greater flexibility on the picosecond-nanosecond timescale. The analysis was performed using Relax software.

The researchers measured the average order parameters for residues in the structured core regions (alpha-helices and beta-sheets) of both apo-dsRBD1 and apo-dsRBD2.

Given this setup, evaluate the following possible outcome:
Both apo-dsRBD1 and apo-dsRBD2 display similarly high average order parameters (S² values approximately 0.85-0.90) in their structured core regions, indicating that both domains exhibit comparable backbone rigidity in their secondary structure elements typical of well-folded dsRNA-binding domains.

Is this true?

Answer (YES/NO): NO